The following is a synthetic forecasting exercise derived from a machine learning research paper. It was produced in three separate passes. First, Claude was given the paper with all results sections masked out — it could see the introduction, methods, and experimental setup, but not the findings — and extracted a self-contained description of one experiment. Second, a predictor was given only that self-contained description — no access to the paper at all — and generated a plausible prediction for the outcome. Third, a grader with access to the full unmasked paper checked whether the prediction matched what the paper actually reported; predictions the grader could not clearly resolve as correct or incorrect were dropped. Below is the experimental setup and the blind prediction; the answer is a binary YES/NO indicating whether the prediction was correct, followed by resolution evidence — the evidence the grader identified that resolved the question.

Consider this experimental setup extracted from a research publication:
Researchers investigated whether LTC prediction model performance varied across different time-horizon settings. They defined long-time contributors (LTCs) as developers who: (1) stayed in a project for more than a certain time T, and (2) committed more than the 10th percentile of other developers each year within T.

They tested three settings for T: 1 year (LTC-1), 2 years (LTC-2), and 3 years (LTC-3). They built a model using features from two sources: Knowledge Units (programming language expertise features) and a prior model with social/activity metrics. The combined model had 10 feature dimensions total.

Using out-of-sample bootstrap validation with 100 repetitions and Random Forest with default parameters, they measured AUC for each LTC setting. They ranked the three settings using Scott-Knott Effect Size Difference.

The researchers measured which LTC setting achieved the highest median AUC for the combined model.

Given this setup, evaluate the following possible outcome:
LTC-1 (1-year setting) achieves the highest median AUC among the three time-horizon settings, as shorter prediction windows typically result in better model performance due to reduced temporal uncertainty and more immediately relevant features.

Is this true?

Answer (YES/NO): NO